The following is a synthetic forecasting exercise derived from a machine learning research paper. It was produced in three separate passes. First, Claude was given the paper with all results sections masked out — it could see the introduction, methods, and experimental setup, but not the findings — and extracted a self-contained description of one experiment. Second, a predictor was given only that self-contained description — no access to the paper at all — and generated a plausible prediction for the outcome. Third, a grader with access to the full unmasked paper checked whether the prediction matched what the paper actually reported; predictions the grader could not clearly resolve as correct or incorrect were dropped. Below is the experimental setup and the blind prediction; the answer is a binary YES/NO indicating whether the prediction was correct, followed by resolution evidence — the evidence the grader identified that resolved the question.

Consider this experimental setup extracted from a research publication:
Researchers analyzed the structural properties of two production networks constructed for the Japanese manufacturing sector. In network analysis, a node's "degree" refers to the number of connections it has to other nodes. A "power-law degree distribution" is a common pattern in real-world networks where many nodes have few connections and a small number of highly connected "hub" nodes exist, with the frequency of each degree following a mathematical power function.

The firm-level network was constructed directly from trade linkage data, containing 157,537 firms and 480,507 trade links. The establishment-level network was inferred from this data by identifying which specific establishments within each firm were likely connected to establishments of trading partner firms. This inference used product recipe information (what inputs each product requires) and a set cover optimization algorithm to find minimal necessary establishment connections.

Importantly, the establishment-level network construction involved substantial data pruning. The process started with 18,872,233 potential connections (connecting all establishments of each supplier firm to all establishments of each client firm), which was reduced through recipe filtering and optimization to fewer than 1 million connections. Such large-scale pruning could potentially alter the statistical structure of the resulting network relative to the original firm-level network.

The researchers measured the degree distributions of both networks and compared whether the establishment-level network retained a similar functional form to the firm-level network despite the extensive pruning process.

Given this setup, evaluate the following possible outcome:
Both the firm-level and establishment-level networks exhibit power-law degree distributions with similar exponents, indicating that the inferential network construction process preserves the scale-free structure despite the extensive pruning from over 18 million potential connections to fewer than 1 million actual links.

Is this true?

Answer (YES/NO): YES